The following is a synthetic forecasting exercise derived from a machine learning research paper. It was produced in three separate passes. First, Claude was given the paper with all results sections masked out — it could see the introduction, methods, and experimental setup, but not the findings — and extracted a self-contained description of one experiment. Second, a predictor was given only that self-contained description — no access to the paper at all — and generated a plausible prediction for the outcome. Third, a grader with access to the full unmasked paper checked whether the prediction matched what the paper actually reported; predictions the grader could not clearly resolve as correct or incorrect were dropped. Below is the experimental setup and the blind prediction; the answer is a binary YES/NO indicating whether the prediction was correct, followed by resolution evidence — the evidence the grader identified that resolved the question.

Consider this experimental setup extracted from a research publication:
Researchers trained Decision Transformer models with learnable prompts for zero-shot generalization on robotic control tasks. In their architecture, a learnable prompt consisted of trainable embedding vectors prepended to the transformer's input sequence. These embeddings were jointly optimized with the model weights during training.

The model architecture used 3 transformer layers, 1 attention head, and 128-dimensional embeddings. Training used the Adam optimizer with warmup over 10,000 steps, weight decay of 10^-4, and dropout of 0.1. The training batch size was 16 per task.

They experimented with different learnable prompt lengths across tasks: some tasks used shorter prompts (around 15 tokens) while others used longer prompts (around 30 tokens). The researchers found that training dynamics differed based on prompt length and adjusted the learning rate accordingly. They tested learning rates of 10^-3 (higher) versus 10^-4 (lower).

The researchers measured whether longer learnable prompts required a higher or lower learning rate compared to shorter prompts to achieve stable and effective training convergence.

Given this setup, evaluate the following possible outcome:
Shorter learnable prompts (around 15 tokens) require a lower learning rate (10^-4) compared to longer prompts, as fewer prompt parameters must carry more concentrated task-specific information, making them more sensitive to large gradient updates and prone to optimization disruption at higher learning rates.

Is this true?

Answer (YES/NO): YES